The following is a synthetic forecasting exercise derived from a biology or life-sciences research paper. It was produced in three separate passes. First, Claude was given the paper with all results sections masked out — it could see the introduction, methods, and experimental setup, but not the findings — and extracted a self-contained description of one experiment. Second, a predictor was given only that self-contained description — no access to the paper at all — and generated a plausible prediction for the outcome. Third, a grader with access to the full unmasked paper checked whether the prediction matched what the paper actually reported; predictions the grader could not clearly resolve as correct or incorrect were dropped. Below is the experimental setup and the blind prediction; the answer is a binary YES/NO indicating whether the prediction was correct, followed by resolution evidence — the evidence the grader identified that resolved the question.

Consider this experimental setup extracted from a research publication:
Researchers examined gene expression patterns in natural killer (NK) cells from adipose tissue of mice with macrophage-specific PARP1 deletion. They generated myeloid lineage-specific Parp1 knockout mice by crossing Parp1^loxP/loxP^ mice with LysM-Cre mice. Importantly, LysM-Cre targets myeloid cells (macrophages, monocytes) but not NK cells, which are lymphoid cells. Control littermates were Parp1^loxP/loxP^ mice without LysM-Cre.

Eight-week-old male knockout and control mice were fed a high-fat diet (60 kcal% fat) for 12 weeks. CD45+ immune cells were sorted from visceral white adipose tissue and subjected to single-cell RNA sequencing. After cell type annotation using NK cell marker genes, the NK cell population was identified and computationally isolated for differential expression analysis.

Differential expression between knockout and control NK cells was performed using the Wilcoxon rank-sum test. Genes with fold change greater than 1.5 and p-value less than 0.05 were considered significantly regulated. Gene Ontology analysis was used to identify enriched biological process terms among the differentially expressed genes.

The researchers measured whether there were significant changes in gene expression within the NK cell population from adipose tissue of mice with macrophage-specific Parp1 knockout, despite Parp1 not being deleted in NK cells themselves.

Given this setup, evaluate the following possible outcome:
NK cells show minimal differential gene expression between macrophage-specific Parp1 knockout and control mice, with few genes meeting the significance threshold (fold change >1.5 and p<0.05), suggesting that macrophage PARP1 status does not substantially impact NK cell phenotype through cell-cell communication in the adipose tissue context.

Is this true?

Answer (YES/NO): NO